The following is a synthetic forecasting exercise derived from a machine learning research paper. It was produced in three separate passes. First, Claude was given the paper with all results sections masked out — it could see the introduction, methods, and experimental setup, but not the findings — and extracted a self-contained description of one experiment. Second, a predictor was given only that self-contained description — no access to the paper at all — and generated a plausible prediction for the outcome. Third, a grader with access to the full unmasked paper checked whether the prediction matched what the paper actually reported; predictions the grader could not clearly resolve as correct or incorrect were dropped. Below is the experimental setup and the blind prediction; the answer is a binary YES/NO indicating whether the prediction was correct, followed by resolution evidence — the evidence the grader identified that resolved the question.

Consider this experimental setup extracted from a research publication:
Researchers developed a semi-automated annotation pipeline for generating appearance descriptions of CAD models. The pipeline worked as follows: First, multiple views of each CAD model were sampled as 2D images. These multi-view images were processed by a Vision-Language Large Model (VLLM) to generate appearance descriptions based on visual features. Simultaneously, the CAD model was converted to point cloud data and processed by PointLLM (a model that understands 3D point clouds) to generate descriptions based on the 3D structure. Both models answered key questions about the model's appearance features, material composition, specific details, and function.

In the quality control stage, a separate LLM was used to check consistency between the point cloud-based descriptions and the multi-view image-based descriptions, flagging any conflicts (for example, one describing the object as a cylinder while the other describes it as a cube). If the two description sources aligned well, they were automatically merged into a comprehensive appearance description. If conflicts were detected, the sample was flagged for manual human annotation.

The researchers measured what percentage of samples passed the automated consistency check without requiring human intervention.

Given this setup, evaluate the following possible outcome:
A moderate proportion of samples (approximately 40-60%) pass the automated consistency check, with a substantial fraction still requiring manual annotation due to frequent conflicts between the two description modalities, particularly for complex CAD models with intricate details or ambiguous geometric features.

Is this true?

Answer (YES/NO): NO